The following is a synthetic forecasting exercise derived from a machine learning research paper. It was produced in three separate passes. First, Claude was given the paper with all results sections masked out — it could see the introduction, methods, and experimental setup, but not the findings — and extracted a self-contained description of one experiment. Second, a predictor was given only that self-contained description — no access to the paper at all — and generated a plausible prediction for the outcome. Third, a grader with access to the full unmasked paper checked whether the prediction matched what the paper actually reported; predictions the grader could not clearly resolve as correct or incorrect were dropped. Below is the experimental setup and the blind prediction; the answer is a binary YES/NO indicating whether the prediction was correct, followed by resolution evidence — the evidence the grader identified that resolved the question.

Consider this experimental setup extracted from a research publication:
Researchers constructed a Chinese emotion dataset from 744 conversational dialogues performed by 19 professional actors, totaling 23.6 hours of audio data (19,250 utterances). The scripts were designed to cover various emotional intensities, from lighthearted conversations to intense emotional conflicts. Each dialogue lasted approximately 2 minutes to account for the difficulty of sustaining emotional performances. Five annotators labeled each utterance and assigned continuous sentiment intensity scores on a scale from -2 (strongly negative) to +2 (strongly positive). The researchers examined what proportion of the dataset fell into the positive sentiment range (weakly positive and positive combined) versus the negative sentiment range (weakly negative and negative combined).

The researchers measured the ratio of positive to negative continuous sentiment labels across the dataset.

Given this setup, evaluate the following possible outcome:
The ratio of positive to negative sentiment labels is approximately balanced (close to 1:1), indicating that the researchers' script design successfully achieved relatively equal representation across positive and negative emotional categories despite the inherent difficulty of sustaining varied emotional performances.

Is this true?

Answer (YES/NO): NO